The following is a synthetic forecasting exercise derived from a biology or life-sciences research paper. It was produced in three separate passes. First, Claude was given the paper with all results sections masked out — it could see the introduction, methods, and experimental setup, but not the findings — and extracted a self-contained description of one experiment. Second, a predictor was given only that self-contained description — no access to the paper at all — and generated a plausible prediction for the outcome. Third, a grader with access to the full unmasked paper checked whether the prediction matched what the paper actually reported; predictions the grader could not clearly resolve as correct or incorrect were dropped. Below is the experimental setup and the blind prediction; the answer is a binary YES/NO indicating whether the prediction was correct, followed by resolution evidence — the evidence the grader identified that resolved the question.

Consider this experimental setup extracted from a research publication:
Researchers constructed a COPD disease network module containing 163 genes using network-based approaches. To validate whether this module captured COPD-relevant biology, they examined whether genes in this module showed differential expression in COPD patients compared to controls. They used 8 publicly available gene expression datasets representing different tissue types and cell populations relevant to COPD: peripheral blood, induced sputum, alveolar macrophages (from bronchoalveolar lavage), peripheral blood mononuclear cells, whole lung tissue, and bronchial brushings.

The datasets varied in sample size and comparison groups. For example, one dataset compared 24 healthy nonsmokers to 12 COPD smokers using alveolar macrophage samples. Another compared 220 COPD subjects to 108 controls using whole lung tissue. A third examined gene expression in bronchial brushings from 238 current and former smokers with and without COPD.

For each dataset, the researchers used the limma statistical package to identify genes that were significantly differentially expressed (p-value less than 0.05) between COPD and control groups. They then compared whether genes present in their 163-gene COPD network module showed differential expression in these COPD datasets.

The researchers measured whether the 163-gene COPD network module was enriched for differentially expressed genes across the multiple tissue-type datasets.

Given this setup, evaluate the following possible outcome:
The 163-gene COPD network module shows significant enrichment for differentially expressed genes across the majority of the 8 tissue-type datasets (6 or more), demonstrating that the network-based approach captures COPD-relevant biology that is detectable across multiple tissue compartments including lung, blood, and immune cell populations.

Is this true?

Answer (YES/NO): YES